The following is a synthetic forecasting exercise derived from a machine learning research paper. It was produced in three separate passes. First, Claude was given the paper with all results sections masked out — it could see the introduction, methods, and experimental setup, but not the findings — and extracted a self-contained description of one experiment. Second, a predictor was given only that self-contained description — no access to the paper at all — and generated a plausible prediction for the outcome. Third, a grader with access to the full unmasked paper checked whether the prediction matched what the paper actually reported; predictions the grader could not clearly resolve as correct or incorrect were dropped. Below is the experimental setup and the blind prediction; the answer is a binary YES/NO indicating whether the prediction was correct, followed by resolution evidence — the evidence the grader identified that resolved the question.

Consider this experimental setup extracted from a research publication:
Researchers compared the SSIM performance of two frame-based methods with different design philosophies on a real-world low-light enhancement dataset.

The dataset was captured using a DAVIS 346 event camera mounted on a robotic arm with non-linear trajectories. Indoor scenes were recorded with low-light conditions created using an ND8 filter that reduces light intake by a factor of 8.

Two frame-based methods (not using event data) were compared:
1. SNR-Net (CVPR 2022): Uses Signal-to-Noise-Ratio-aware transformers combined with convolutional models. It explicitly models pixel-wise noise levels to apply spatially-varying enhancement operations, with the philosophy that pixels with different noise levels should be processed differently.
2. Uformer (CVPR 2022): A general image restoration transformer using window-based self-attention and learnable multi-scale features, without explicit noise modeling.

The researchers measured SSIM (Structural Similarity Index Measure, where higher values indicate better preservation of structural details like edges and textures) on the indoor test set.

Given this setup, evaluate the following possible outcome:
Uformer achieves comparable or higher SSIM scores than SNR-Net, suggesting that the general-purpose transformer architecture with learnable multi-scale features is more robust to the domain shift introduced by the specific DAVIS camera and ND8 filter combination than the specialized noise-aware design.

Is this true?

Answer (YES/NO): YES